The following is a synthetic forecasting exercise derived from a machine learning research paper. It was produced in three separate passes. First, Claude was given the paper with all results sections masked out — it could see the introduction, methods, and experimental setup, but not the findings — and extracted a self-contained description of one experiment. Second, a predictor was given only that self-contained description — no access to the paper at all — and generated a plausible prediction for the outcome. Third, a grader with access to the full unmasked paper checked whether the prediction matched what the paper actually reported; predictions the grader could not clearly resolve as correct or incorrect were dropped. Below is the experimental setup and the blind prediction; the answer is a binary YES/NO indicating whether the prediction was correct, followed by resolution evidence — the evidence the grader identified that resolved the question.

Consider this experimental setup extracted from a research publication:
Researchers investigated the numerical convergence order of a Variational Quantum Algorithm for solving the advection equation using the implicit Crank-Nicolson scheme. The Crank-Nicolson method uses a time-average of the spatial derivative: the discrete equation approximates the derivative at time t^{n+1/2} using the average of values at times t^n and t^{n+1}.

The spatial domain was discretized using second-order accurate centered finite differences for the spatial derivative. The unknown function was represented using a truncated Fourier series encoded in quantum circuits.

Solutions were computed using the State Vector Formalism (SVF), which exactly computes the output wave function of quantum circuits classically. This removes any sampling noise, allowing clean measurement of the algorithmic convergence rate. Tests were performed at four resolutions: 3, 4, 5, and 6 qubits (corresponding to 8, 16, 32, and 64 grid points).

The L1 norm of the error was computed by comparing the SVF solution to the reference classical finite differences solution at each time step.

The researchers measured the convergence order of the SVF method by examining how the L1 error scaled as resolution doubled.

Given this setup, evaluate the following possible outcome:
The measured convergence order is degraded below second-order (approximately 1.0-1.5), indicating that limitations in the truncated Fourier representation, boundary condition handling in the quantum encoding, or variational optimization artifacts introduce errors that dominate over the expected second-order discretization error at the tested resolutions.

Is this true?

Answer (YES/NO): NO